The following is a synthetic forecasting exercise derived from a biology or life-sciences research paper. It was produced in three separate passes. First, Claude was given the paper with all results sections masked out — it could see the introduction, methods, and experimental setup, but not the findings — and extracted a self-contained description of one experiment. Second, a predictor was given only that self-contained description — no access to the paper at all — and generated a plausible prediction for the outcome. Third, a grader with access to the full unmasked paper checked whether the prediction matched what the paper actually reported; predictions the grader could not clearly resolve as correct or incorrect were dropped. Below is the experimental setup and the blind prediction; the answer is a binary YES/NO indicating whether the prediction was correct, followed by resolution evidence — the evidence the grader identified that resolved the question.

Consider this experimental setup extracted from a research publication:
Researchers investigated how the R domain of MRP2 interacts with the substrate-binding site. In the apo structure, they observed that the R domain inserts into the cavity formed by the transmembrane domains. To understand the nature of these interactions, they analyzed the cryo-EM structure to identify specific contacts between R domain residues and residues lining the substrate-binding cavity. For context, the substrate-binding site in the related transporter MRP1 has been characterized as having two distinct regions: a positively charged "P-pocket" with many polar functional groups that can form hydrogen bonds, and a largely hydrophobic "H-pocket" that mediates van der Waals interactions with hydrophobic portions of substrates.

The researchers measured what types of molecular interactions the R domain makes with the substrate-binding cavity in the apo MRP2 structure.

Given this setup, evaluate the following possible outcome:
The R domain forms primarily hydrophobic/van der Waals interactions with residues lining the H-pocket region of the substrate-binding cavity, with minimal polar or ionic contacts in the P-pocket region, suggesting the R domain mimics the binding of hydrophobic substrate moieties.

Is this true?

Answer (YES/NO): NO